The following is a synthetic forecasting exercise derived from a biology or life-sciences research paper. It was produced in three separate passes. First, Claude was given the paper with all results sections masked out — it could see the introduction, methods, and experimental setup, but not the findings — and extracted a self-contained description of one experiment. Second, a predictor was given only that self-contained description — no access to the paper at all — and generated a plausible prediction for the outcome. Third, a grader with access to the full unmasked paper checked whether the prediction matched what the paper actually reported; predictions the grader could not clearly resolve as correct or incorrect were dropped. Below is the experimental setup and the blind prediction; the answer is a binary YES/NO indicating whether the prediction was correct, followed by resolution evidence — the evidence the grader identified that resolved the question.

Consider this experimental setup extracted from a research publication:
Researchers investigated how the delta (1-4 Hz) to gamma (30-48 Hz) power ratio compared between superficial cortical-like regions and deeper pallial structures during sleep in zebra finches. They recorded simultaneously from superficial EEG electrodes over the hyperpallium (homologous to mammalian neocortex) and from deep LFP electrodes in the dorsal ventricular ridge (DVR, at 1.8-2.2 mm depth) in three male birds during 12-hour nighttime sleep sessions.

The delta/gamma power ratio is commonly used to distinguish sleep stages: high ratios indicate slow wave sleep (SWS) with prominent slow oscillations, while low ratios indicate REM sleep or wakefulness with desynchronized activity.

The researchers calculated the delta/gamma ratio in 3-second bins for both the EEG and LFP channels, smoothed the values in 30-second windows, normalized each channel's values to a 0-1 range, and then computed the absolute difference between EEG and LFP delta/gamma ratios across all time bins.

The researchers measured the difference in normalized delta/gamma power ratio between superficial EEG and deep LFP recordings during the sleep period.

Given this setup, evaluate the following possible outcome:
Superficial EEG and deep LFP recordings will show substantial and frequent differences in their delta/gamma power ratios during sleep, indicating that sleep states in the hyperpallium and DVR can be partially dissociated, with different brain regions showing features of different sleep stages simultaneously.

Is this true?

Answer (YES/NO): YES